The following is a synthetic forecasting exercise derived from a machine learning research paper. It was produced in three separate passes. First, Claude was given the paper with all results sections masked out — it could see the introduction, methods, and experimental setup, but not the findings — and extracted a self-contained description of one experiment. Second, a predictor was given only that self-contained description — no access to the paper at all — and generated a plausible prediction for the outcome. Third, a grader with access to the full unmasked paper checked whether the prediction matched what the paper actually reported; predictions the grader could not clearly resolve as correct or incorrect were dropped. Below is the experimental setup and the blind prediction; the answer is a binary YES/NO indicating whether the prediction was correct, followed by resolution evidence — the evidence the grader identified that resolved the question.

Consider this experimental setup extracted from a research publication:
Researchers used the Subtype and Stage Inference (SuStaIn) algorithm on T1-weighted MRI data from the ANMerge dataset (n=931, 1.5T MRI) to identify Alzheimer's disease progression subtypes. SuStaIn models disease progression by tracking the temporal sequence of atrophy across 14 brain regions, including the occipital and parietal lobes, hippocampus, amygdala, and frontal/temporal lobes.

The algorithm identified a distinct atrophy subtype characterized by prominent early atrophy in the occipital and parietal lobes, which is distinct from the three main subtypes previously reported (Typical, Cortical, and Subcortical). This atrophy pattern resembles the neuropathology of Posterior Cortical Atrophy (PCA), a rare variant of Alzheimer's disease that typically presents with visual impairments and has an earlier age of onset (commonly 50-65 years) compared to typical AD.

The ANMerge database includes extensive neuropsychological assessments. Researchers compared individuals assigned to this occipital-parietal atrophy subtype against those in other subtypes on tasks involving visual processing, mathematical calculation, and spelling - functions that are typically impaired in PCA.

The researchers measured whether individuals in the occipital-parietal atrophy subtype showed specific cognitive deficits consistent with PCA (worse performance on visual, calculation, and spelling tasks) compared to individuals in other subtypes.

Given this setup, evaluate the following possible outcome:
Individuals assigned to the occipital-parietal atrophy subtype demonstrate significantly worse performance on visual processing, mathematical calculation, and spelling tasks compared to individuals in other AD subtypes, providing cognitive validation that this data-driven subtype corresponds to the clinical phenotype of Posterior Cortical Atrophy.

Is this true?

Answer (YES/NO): NO